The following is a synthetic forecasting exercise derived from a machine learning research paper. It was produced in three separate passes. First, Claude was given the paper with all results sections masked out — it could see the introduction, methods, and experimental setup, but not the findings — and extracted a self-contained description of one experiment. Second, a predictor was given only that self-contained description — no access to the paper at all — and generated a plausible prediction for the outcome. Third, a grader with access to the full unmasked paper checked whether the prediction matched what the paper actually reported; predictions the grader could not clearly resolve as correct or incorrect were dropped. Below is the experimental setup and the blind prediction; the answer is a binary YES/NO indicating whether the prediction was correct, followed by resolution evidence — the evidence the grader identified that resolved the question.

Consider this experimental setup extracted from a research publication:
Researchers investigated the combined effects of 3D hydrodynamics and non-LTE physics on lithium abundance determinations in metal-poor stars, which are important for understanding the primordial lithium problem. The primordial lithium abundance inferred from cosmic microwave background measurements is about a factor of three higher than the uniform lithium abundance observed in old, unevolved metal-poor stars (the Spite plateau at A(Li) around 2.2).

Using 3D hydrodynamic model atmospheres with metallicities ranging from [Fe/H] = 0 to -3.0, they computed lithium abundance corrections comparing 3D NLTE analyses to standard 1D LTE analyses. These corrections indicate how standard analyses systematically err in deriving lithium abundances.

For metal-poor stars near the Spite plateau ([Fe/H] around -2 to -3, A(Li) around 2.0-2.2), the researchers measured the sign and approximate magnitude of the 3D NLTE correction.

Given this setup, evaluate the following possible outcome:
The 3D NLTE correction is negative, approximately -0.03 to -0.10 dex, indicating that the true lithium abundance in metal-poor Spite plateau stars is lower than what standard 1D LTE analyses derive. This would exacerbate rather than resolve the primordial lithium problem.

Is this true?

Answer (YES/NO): NO